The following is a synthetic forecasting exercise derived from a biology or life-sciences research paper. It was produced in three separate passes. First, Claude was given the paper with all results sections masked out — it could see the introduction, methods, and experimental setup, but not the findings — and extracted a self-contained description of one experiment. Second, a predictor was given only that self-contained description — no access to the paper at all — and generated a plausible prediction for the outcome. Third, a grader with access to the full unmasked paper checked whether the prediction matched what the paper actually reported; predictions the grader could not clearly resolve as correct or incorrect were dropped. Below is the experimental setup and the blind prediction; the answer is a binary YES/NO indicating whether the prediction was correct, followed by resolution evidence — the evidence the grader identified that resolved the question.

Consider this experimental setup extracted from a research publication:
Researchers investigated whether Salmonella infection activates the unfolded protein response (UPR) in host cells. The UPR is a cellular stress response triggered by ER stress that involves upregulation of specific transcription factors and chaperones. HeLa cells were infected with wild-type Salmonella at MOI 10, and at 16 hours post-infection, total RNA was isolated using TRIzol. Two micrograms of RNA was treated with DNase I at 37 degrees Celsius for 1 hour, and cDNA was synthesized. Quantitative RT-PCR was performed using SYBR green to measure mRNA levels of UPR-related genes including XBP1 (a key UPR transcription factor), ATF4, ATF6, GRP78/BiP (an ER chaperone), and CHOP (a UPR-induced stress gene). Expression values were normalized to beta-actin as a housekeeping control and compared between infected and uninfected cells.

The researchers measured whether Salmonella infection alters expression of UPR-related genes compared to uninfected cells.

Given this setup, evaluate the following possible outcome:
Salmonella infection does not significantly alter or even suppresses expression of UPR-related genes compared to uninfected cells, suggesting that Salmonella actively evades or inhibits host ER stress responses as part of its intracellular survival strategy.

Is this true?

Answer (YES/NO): NO